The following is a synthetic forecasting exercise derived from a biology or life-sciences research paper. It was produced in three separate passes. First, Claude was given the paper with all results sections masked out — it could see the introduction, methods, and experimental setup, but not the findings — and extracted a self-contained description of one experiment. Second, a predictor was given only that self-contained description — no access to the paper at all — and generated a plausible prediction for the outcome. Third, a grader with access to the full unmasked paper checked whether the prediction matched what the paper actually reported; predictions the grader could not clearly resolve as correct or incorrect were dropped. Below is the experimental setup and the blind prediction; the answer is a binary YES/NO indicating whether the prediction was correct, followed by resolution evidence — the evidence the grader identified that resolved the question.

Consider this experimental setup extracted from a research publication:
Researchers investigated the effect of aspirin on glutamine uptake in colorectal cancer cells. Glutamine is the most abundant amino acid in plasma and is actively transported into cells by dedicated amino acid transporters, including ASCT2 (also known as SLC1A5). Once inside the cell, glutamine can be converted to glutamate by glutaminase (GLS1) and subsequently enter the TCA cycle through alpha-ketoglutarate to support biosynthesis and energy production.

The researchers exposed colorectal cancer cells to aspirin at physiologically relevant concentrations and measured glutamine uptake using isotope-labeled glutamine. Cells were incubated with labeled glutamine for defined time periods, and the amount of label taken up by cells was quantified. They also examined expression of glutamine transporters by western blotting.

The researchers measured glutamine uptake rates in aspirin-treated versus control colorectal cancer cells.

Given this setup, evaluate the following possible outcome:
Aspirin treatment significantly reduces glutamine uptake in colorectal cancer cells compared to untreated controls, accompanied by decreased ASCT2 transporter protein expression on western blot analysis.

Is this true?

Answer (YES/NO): NO